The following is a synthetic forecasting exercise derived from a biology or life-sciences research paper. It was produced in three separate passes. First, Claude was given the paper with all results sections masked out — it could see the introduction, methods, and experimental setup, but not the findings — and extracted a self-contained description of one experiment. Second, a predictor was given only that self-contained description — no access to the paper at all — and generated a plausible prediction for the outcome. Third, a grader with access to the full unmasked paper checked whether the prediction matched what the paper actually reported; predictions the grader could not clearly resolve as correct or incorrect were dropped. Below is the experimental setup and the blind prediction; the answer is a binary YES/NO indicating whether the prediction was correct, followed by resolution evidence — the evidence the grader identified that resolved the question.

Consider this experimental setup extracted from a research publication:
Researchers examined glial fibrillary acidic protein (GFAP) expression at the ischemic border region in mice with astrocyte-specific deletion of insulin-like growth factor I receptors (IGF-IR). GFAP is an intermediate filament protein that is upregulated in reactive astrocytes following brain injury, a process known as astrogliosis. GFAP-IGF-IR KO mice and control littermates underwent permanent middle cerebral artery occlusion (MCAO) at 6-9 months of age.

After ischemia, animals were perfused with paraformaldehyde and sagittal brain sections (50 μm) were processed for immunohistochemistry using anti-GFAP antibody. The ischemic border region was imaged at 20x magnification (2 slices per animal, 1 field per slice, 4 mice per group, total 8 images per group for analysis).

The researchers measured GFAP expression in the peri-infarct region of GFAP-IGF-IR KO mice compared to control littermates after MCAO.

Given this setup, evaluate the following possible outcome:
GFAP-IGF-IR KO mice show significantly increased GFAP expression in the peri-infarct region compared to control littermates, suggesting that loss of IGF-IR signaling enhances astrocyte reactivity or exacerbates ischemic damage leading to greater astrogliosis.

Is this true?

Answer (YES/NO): NO